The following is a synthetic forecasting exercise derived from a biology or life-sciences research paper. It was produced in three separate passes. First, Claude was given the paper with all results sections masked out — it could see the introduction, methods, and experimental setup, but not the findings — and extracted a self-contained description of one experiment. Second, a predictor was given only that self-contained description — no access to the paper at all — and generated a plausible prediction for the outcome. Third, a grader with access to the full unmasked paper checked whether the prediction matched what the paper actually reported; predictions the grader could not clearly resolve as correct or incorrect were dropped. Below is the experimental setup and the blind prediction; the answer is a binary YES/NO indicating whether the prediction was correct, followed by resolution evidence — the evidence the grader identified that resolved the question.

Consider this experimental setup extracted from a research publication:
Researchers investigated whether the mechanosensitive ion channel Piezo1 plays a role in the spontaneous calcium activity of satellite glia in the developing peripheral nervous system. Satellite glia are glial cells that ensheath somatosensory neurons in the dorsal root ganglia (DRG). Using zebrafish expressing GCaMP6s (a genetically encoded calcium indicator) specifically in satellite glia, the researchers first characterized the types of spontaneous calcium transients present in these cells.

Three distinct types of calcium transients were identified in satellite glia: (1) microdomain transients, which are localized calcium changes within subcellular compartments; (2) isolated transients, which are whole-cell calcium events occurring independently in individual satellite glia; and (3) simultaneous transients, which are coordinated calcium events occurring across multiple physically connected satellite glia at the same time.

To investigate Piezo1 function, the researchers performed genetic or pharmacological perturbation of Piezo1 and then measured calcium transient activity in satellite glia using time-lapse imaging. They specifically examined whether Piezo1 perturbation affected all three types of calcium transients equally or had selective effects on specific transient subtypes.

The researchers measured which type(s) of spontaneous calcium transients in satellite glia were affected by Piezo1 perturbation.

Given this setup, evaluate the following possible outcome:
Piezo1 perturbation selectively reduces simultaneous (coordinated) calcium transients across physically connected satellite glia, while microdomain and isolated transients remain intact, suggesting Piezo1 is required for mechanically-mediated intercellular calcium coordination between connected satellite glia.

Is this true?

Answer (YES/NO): NO